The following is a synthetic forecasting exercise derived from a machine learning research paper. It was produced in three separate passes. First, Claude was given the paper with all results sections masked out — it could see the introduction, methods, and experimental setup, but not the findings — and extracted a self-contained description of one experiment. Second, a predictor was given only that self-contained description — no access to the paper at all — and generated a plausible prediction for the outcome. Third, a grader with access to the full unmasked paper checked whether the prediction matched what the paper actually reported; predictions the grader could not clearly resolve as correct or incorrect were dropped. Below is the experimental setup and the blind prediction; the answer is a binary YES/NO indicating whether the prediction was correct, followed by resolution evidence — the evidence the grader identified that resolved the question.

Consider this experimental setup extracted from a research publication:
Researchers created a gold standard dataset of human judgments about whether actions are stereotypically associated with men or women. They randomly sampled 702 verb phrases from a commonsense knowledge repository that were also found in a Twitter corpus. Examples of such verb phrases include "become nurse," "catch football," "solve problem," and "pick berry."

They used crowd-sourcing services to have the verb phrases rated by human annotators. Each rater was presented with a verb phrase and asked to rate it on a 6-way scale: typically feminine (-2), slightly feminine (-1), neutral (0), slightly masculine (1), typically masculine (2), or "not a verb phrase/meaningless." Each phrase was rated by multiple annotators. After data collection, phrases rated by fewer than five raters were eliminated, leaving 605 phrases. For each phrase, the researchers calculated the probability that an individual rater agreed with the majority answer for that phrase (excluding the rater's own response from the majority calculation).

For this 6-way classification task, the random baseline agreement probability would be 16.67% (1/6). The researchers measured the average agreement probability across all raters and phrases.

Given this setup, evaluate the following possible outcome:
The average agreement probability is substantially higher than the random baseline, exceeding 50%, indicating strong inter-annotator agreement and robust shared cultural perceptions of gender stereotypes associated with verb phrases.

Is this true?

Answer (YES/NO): NO